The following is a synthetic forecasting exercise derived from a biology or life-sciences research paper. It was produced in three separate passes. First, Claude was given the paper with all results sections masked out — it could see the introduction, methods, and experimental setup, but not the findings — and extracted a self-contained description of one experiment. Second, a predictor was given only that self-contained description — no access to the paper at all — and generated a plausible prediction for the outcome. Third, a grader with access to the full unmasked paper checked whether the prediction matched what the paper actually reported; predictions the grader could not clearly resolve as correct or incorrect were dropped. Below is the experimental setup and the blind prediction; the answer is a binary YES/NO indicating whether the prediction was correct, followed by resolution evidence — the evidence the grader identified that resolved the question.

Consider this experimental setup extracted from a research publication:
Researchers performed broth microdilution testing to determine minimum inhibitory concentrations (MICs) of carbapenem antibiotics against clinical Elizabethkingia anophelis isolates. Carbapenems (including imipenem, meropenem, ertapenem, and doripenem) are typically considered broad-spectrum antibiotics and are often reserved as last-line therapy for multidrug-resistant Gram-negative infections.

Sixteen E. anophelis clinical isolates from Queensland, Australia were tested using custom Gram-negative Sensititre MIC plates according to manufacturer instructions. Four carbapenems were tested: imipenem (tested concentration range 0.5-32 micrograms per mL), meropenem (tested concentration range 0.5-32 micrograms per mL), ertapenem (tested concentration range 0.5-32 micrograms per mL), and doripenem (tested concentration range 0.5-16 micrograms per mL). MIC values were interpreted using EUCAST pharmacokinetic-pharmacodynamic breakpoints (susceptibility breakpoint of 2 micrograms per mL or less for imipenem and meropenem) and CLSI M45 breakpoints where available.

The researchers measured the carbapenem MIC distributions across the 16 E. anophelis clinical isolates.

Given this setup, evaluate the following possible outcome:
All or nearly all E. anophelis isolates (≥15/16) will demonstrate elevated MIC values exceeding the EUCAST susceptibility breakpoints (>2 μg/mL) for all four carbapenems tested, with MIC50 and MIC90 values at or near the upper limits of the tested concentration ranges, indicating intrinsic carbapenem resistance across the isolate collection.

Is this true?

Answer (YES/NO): YES